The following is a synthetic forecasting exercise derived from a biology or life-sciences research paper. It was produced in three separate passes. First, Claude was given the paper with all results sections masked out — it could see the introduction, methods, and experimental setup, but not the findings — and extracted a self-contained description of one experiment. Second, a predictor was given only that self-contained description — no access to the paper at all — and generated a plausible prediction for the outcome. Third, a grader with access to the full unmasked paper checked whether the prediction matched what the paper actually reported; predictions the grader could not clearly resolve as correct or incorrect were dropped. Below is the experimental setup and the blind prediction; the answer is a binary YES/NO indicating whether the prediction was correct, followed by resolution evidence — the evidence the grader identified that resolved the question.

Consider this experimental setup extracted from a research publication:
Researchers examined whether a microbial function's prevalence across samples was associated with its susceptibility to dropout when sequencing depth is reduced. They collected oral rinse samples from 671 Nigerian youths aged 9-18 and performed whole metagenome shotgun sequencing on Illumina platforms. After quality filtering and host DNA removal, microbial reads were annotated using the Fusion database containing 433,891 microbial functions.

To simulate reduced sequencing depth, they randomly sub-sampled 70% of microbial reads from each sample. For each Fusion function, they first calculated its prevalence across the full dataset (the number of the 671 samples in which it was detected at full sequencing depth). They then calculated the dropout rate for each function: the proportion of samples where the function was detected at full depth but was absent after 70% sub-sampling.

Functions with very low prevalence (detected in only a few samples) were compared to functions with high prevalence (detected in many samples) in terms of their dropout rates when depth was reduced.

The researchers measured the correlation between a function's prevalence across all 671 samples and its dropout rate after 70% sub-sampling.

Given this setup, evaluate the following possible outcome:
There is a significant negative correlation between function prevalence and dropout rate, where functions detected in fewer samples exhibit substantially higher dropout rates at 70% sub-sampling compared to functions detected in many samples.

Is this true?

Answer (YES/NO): YES